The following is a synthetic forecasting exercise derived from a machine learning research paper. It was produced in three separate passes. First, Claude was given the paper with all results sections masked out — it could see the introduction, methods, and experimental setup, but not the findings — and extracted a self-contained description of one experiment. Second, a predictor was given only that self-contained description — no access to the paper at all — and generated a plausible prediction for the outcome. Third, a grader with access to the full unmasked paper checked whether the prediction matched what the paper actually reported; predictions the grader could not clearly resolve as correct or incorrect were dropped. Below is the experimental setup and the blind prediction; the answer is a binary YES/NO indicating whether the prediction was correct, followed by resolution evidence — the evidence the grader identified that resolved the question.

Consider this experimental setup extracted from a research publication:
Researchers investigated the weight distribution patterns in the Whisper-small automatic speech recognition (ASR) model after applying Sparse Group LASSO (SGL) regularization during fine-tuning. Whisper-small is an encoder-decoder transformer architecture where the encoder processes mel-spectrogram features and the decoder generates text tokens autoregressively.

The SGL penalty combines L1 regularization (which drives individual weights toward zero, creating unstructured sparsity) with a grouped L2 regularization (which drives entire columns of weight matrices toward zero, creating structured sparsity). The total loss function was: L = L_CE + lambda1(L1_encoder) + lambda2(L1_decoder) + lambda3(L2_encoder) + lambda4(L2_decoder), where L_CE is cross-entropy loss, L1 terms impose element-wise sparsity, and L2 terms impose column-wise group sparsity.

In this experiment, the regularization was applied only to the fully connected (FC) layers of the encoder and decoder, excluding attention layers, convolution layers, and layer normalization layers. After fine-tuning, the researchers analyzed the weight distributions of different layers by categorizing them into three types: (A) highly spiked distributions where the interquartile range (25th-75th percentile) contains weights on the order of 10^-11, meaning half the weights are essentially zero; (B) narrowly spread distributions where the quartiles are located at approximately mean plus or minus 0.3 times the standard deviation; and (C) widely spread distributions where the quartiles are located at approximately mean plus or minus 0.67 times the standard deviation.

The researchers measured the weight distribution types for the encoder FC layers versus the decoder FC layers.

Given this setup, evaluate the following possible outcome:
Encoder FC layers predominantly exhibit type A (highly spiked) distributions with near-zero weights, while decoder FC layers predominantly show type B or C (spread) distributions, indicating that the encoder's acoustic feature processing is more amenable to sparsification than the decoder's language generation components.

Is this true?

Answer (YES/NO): NO